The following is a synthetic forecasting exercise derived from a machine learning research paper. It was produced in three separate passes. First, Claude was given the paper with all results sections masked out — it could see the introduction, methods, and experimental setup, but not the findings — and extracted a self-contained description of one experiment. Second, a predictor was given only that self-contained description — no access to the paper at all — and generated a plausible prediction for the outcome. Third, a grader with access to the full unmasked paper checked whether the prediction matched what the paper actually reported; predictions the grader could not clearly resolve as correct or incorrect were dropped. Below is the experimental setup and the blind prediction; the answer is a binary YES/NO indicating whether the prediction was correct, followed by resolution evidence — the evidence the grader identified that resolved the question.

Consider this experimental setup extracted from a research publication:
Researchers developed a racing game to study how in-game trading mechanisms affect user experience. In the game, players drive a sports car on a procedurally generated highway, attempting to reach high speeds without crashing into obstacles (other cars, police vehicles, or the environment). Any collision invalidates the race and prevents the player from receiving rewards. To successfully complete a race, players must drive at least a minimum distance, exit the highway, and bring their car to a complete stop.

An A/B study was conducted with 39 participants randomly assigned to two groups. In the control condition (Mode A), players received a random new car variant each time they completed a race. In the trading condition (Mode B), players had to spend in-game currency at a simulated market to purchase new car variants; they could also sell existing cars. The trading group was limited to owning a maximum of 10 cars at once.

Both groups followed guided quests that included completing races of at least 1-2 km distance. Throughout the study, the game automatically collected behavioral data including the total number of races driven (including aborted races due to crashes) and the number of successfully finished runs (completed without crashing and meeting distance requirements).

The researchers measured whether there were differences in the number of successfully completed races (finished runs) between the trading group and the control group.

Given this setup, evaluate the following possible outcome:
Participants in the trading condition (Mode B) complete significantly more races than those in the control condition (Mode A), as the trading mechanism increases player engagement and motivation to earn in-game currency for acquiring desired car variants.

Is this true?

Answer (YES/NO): NO